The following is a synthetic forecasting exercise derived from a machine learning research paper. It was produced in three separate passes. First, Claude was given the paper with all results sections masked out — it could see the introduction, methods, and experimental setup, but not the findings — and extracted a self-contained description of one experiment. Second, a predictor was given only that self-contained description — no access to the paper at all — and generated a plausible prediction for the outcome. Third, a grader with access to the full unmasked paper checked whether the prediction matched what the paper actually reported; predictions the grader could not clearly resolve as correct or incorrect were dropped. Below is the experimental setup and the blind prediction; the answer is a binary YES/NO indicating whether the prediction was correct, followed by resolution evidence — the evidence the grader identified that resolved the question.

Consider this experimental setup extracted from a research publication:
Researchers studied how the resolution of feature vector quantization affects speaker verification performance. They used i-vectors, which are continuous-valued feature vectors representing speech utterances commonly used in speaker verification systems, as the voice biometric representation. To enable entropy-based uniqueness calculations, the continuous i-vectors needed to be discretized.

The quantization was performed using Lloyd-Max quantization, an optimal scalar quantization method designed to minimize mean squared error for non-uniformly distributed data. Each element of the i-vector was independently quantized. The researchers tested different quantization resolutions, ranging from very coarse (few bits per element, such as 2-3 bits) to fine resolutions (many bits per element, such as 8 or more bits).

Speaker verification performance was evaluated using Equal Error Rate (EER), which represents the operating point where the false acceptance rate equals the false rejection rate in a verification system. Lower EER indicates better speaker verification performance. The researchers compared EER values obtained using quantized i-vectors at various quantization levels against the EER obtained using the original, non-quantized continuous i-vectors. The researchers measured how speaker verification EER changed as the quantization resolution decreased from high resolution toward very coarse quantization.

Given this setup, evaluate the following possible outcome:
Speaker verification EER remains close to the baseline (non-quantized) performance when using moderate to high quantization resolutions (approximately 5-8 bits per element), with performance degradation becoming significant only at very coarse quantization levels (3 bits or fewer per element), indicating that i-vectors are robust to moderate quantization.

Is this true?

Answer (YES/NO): NO